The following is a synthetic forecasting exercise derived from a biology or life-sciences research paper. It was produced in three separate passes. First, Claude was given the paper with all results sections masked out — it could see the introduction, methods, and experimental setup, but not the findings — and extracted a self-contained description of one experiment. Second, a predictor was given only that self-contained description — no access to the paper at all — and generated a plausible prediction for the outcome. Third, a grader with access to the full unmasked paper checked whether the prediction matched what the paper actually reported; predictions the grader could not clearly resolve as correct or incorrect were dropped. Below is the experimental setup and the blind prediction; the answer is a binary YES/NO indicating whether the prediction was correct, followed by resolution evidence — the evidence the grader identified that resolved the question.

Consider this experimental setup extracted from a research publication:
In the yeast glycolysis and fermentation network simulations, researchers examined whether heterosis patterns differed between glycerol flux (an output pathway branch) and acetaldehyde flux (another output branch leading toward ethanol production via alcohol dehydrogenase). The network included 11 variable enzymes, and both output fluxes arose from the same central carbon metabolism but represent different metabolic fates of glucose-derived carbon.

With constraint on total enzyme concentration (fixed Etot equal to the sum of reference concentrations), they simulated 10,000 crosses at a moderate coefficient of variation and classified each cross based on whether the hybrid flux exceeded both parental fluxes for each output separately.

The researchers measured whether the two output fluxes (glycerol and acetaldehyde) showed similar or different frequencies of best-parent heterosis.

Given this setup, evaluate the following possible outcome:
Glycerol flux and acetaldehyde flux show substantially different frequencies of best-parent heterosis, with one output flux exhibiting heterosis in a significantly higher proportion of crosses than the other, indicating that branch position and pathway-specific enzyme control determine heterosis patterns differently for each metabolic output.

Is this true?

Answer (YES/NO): YES